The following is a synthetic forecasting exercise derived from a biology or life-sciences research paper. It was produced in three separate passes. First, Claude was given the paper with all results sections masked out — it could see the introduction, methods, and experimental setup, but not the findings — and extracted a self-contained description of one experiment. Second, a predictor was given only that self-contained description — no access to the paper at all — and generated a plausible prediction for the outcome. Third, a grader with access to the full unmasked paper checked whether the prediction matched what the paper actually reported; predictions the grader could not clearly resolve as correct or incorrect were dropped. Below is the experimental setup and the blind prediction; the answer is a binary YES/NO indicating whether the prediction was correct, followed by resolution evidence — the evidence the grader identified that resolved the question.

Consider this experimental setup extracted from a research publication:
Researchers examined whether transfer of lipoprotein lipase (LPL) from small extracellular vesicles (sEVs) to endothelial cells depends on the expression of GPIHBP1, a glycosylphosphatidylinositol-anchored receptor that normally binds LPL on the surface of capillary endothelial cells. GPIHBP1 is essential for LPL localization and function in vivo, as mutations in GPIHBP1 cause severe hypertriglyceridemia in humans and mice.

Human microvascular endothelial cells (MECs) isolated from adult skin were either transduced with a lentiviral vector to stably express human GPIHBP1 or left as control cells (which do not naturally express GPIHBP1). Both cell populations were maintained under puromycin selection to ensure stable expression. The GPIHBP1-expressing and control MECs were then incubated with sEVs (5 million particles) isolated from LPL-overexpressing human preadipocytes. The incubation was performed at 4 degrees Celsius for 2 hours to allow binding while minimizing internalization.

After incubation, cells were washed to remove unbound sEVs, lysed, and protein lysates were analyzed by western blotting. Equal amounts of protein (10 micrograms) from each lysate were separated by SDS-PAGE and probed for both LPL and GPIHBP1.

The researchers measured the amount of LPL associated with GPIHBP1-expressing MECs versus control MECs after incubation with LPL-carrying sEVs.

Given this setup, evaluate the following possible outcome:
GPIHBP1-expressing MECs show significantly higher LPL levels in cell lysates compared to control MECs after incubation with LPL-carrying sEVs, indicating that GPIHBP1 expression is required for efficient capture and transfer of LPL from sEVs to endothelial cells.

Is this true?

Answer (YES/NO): YES